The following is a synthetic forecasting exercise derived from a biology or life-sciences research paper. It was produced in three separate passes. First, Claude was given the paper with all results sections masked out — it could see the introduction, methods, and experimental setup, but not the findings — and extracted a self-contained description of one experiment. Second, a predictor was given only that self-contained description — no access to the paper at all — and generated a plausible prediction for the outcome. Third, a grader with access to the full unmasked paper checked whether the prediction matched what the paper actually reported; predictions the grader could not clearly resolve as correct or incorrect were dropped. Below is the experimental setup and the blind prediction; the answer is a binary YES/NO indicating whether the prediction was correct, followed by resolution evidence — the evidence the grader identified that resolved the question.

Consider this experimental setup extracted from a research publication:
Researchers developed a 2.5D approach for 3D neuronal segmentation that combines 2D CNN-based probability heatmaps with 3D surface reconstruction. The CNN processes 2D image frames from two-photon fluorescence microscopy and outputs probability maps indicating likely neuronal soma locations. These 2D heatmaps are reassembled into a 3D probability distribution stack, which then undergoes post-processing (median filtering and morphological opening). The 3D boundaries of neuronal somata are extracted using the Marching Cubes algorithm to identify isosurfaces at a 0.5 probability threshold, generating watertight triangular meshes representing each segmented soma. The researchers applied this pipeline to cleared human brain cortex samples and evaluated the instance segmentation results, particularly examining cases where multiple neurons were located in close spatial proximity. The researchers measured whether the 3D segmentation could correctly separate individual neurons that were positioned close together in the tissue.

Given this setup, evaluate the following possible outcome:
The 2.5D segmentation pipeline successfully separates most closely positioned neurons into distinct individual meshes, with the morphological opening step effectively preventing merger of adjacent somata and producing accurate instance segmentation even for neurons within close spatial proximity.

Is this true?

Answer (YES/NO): NO